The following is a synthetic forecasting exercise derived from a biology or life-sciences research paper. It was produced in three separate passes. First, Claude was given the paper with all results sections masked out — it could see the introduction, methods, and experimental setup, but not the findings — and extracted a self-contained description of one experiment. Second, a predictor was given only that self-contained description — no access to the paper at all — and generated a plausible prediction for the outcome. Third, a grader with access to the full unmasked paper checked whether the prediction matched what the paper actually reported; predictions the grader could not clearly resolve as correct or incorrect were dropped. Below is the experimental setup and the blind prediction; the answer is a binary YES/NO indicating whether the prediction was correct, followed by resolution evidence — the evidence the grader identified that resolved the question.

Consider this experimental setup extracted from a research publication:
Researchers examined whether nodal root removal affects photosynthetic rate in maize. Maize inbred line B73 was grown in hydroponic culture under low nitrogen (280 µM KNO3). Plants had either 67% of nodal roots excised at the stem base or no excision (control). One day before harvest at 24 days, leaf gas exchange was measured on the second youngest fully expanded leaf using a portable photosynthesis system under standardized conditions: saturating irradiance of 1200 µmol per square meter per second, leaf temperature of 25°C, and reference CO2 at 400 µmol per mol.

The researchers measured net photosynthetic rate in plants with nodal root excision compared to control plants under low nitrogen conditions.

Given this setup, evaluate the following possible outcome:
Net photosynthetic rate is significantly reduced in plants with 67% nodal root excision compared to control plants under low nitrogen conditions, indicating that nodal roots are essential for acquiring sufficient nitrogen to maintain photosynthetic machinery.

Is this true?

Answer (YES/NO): YES